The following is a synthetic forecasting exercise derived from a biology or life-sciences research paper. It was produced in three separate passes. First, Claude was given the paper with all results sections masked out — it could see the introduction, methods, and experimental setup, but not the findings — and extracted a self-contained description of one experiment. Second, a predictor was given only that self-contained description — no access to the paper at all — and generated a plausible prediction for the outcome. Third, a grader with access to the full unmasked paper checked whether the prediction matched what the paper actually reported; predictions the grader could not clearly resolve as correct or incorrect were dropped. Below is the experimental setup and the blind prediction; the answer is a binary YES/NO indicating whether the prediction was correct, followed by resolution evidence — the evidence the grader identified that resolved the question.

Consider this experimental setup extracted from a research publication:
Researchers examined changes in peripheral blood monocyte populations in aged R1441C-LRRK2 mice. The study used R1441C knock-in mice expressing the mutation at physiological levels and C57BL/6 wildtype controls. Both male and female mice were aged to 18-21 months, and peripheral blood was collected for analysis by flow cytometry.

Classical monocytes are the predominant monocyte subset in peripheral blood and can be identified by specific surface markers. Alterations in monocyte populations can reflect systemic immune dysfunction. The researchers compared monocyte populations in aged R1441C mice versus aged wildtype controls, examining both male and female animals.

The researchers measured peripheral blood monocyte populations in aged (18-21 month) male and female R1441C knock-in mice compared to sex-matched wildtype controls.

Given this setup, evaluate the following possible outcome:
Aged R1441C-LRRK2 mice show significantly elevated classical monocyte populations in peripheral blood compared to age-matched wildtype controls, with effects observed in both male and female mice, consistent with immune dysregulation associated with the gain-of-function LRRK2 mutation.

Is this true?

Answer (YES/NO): NO